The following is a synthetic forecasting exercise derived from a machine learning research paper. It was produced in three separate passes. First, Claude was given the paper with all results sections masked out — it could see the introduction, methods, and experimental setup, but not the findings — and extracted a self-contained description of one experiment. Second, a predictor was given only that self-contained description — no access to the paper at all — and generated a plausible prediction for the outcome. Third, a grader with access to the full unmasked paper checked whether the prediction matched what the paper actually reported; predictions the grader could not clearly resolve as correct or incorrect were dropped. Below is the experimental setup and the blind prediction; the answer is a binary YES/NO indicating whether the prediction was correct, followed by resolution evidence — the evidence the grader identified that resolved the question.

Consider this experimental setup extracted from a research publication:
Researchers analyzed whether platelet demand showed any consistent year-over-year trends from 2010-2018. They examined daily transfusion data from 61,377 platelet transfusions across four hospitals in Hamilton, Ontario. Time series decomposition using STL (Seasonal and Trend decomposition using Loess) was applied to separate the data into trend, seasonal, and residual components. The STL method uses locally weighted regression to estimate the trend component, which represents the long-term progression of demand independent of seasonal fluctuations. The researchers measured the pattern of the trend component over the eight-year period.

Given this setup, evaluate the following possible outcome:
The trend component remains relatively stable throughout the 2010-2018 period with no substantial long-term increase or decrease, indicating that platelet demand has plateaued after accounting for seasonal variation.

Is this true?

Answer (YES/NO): NO